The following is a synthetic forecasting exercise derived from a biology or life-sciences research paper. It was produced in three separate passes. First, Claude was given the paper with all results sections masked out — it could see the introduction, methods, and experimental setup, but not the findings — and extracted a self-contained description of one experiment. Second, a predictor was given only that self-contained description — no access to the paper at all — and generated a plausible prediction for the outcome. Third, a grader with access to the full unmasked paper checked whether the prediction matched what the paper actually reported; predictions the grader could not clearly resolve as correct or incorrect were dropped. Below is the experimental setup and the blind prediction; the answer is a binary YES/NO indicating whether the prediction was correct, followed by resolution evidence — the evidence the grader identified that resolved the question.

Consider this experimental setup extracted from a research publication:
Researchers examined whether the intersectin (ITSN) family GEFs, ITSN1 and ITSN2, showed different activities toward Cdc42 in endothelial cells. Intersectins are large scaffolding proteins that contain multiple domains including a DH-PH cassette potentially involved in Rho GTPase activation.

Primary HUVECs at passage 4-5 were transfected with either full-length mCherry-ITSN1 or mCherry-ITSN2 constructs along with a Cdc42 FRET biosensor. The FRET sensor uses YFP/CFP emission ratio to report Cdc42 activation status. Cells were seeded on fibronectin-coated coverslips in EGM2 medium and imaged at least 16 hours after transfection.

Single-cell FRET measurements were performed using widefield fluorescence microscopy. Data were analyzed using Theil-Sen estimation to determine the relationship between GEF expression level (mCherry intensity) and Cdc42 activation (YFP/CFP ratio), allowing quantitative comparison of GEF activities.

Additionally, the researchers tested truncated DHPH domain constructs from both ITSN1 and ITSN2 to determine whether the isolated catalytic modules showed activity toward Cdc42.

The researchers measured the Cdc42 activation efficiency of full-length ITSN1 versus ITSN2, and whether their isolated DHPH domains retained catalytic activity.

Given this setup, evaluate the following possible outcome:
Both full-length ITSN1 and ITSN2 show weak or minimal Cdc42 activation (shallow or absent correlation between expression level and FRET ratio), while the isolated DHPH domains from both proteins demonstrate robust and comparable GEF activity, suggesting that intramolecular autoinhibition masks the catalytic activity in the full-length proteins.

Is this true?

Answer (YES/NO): NO